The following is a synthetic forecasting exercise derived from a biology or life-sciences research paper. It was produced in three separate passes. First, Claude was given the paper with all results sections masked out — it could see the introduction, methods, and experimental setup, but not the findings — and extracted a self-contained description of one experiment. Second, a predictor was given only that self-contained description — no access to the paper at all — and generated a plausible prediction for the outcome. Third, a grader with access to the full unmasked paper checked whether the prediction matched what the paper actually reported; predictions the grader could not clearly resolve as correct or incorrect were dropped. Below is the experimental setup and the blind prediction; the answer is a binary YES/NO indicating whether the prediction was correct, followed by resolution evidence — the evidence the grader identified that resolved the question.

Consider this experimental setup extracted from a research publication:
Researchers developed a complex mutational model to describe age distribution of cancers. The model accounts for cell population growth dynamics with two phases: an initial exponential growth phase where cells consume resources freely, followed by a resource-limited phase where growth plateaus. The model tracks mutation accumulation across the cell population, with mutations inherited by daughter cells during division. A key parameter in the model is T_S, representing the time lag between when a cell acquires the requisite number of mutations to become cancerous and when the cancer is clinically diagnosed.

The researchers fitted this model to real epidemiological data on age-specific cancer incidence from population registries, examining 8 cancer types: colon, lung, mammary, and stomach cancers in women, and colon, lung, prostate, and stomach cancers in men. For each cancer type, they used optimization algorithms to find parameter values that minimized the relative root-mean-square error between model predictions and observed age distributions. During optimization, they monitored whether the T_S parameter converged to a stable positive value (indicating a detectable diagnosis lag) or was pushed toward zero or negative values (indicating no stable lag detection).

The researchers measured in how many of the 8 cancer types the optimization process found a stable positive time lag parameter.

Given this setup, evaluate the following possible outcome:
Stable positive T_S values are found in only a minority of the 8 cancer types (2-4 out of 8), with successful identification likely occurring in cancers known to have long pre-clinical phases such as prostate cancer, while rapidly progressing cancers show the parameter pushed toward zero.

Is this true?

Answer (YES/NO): YES